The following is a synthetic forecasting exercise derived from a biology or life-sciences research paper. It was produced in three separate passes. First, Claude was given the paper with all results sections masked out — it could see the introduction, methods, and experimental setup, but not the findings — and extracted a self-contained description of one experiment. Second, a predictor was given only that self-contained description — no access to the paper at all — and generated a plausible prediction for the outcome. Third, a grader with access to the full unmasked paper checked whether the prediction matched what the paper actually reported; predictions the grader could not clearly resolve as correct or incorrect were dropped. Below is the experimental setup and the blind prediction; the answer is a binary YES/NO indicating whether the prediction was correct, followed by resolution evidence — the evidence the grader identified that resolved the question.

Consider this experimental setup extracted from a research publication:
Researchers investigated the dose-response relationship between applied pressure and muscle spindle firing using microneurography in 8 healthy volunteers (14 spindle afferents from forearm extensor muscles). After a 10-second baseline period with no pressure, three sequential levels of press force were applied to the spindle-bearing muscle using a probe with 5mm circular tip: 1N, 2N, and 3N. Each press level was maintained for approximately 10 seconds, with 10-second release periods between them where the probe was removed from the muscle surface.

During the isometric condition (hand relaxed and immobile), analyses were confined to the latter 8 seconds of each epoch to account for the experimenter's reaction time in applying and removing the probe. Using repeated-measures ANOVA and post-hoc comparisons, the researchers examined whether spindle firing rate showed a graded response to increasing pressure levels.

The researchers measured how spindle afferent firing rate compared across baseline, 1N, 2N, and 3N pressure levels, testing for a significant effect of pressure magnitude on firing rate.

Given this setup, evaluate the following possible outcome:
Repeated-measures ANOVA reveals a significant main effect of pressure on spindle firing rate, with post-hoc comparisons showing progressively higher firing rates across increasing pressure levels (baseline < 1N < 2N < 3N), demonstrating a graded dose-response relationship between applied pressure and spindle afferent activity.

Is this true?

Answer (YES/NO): NO